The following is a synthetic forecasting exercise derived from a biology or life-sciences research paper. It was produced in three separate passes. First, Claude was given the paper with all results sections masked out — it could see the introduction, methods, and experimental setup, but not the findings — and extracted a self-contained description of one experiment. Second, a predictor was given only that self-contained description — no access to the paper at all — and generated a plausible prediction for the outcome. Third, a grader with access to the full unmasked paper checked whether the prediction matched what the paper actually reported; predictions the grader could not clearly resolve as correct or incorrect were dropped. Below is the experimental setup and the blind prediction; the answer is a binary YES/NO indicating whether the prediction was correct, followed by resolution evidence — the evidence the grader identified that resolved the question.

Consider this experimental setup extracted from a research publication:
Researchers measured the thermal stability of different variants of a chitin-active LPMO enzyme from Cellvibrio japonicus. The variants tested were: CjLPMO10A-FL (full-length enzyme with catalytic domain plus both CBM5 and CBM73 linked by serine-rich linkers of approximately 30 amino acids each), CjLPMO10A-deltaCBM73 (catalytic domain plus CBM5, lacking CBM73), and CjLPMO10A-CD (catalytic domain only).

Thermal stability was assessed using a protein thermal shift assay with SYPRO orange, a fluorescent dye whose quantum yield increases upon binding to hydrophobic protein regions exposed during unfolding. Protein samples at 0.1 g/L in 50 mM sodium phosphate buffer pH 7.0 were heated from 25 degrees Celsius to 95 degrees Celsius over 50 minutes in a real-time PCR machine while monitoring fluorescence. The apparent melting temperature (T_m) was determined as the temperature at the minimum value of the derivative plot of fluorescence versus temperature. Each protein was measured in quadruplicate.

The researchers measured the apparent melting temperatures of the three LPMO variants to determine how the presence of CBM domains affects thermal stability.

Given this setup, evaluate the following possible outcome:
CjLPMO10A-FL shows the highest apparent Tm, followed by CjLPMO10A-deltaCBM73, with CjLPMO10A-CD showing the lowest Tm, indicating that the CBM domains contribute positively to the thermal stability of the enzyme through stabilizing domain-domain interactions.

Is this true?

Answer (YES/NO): NO